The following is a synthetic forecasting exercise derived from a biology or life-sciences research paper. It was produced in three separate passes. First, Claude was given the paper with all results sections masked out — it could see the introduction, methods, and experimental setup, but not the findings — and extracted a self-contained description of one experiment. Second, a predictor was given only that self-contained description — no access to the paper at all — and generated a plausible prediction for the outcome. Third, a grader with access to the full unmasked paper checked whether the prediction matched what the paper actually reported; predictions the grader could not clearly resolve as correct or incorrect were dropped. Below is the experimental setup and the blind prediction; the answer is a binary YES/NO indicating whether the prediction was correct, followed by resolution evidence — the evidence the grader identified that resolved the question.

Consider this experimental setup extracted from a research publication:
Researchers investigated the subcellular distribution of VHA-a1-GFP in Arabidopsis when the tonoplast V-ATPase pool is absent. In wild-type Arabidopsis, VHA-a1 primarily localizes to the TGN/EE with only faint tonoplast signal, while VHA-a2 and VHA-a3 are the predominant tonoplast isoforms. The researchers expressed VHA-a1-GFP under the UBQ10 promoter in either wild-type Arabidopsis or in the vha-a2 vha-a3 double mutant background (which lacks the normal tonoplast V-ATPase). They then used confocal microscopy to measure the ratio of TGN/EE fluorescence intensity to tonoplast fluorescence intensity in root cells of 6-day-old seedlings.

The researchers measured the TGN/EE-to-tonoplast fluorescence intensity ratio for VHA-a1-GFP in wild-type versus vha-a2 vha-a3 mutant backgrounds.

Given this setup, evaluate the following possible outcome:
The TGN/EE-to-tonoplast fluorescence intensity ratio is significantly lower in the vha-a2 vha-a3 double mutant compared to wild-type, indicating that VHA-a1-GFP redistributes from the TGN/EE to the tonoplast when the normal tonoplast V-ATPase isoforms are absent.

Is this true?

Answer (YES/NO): NO